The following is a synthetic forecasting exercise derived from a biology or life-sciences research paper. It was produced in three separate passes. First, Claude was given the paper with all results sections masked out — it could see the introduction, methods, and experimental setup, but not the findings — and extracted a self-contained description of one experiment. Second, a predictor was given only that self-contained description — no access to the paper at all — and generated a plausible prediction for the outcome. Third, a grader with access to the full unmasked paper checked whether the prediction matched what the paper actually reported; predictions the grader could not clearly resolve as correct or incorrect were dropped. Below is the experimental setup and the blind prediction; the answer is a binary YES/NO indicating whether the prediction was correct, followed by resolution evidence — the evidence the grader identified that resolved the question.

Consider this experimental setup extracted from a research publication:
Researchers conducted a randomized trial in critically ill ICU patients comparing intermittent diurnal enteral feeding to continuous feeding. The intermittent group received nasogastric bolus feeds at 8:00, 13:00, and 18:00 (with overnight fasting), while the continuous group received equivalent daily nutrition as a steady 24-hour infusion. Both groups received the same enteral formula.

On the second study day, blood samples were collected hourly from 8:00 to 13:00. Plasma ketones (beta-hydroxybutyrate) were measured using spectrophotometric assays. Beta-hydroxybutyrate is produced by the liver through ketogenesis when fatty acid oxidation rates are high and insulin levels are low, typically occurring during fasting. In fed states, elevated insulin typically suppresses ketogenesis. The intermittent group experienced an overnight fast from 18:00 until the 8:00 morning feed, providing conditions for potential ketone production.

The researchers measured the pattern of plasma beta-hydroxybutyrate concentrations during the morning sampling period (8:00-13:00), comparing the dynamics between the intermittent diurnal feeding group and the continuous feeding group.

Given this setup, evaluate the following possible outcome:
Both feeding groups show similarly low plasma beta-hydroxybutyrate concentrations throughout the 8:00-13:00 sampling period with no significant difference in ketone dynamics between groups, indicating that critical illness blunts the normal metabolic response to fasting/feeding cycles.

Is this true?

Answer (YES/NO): NO